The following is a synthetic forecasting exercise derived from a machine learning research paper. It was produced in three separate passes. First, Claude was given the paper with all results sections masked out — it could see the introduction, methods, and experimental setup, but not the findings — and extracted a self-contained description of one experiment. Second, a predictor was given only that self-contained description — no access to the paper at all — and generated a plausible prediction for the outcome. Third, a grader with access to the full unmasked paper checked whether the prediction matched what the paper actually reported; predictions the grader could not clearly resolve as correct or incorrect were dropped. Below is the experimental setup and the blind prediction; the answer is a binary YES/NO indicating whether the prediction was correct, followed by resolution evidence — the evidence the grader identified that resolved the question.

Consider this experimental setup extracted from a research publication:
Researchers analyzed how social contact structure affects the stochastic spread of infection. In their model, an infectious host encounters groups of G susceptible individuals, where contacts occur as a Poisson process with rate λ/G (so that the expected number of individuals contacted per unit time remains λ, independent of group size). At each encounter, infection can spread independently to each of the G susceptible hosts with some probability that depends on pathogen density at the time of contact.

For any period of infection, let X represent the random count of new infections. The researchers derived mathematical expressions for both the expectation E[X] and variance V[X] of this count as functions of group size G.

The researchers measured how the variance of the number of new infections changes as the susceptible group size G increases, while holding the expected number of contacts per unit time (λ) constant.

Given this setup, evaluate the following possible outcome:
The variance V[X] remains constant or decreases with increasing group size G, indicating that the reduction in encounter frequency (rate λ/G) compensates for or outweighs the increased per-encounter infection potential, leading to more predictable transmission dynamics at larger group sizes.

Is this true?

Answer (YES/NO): NO